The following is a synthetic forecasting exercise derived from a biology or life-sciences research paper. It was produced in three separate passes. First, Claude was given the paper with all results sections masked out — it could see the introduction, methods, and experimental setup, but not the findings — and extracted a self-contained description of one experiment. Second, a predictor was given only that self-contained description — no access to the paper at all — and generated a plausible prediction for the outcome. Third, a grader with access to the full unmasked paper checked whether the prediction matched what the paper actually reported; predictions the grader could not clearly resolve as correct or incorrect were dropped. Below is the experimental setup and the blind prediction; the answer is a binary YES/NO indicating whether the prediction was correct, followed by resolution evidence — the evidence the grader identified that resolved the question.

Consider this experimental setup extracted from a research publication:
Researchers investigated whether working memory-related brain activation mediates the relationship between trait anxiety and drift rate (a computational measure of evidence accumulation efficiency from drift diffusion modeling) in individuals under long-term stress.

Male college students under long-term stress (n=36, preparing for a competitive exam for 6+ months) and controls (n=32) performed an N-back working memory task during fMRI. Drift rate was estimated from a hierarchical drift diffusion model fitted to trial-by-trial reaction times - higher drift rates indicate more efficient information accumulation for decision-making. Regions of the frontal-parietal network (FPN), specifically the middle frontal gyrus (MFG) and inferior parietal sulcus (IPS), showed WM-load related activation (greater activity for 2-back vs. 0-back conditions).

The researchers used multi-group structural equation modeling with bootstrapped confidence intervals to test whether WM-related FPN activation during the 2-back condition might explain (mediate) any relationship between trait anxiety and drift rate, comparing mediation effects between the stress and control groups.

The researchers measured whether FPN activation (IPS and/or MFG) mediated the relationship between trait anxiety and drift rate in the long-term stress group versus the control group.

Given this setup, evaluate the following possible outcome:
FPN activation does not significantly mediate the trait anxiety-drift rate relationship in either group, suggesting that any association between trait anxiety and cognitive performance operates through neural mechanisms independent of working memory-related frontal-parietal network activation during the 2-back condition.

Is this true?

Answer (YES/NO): NO